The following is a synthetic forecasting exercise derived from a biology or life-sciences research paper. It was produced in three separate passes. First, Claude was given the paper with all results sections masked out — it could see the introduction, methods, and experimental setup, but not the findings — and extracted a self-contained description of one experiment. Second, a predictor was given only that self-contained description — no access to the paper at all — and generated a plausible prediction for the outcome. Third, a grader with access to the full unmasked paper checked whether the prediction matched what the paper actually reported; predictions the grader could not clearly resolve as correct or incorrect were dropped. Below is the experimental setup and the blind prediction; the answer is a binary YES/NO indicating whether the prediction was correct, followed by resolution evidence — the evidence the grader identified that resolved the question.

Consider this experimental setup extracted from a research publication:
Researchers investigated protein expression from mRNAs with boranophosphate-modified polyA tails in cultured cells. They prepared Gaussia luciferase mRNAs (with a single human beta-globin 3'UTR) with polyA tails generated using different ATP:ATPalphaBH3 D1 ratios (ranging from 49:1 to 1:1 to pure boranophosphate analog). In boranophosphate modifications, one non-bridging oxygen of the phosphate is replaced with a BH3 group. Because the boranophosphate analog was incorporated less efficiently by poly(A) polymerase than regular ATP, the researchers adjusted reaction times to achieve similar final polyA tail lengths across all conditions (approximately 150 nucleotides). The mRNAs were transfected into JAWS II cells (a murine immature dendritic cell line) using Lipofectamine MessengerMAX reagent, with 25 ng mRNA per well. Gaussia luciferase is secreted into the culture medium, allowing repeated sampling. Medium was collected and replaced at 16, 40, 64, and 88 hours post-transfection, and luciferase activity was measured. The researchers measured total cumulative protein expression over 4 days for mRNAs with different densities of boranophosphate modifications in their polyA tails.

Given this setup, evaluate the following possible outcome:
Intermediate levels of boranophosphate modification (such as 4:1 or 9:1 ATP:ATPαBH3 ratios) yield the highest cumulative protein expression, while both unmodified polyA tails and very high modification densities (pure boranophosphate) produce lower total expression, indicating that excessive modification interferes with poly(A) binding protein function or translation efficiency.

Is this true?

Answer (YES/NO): NO